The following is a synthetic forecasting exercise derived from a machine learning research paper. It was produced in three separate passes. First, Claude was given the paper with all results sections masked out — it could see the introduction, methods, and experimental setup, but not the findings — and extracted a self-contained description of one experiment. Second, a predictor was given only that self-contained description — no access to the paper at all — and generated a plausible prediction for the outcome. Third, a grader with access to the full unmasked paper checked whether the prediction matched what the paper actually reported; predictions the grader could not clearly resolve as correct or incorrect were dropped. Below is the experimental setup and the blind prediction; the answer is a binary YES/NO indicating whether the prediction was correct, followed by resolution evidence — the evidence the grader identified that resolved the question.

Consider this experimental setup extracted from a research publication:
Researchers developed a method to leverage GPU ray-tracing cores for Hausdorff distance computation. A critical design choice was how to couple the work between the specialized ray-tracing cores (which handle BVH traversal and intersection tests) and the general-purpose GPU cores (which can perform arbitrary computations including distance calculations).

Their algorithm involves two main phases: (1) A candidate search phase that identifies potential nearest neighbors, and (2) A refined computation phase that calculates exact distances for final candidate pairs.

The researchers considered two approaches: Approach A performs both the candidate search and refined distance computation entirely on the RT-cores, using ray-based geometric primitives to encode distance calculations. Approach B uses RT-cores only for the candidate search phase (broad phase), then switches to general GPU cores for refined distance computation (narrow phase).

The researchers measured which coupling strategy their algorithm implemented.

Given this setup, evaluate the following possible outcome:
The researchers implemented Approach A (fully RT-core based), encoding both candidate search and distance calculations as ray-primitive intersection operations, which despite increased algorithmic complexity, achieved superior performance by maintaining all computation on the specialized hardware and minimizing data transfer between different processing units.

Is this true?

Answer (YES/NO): NO